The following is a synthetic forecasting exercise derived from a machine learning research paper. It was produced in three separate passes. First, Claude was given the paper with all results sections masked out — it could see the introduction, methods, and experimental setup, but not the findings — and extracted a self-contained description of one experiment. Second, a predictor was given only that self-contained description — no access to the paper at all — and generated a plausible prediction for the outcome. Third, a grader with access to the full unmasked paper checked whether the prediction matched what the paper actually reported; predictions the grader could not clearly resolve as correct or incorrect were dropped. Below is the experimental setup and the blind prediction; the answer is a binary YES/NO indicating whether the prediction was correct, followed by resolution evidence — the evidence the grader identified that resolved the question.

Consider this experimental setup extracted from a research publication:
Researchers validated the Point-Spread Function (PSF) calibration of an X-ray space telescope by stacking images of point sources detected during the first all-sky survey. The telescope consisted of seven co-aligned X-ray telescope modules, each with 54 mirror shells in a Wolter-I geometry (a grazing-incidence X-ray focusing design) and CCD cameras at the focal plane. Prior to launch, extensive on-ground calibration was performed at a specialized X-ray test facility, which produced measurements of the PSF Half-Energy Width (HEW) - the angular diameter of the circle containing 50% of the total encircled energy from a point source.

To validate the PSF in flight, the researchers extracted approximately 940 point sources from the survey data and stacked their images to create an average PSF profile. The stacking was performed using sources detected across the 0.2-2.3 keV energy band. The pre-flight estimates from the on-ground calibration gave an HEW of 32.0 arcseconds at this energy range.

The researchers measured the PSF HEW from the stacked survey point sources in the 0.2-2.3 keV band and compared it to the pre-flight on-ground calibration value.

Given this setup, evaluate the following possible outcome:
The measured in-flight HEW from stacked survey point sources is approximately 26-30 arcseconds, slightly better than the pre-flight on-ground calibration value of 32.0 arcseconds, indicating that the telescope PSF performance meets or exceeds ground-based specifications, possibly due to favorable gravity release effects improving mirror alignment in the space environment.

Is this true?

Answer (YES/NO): NO